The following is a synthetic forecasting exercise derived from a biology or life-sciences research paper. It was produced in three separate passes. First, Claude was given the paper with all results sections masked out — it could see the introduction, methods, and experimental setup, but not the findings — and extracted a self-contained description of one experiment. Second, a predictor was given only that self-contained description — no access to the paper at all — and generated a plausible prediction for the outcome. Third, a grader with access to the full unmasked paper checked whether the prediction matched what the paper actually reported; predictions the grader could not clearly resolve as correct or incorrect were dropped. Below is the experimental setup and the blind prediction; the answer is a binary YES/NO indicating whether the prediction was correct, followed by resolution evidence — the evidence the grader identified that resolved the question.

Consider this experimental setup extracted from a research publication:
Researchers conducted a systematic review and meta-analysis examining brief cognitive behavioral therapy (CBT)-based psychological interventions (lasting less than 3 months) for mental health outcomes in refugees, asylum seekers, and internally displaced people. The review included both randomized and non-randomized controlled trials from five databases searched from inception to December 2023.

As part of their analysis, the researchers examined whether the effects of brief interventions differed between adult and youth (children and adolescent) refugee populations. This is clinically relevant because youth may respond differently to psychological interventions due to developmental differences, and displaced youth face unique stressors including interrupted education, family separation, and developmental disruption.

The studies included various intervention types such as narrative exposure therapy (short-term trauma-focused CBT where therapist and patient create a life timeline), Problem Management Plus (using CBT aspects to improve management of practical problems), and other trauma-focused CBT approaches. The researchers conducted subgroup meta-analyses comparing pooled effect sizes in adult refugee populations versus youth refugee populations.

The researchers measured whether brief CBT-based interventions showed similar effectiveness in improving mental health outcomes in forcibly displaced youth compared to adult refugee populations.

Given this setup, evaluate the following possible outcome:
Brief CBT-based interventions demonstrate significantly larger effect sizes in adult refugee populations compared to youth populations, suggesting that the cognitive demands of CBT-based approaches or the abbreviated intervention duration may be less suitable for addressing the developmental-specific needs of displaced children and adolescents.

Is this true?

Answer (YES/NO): NO